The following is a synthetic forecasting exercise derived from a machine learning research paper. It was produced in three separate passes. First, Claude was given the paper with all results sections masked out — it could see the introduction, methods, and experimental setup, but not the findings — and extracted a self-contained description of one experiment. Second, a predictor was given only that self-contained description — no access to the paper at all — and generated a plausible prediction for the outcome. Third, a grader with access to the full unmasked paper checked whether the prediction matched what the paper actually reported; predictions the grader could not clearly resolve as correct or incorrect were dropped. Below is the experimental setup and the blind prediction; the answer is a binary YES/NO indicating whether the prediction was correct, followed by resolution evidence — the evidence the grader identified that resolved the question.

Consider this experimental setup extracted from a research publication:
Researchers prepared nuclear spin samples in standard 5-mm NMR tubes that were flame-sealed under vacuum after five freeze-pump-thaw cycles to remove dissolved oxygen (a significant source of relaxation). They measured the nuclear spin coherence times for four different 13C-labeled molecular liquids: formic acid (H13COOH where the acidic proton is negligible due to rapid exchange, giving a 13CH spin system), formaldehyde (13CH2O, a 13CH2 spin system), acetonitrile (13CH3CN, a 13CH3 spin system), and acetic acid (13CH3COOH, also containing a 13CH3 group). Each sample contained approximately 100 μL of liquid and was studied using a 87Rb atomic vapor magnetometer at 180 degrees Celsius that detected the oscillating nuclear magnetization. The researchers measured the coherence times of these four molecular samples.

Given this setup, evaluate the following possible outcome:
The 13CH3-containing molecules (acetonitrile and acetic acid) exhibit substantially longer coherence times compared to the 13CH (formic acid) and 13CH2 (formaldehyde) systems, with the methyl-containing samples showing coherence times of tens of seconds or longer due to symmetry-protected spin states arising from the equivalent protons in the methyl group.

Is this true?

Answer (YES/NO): NO